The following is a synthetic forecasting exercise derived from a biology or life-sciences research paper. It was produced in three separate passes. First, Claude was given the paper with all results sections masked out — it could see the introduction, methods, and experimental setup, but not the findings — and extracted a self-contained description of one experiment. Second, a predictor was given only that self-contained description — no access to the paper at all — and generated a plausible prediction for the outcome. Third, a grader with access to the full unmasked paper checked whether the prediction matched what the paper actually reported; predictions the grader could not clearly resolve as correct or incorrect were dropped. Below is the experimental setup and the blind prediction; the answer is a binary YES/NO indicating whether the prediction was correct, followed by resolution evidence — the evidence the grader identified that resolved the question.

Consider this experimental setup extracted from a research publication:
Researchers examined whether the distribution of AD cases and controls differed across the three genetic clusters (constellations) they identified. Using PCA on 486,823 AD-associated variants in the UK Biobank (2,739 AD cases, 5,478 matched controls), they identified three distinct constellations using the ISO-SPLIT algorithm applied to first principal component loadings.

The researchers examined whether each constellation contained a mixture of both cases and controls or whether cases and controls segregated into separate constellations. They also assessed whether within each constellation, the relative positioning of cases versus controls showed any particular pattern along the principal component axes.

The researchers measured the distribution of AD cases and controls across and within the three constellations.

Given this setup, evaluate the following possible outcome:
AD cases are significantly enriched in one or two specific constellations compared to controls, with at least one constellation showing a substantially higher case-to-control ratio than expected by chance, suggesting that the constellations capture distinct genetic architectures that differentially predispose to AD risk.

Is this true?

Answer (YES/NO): NO